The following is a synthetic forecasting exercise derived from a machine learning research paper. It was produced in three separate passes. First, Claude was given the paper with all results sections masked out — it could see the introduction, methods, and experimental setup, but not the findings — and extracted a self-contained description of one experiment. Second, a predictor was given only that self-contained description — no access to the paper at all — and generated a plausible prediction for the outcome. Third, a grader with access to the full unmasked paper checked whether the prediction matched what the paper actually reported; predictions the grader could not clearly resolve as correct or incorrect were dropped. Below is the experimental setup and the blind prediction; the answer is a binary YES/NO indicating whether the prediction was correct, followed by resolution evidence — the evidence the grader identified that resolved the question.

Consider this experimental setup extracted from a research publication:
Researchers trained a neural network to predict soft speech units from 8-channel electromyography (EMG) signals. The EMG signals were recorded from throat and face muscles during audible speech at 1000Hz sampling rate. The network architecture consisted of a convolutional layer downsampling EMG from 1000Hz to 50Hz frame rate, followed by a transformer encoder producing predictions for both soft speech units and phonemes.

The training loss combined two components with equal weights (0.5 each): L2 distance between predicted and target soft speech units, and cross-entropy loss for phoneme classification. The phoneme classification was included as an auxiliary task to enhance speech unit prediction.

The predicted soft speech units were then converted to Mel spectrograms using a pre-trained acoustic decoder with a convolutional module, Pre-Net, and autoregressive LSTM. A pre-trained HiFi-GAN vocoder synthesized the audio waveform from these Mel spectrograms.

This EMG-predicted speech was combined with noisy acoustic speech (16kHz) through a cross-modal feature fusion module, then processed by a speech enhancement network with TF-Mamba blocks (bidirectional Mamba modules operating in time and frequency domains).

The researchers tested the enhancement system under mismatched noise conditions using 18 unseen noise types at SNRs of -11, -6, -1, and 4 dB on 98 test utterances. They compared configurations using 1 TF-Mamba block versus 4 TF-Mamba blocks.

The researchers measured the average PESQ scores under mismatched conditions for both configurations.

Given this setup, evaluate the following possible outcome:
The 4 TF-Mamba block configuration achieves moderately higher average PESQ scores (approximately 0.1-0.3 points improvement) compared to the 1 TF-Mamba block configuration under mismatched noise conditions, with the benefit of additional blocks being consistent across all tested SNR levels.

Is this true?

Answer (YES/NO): YES